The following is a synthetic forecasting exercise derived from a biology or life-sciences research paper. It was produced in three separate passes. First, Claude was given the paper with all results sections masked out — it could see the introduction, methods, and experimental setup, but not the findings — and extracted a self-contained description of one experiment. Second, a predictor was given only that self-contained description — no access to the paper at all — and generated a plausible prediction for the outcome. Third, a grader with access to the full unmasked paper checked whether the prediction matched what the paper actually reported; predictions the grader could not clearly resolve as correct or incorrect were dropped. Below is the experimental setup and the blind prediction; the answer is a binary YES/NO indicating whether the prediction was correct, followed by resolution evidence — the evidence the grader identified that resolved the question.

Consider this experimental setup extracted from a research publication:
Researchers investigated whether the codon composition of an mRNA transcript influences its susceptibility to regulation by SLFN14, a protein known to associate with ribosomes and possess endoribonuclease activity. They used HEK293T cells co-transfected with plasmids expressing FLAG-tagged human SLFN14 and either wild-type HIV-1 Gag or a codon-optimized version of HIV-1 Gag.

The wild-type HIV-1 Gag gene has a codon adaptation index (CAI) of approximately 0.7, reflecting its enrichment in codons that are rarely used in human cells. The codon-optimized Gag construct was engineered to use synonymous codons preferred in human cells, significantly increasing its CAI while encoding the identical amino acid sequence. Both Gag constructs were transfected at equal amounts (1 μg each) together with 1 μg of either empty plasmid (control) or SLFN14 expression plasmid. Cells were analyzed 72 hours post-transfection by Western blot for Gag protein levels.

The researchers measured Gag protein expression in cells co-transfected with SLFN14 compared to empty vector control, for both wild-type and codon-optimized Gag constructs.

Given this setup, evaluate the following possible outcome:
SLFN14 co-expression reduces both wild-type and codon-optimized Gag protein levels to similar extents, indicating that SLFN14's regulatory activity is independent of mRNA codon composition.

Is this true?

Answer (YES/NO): NO